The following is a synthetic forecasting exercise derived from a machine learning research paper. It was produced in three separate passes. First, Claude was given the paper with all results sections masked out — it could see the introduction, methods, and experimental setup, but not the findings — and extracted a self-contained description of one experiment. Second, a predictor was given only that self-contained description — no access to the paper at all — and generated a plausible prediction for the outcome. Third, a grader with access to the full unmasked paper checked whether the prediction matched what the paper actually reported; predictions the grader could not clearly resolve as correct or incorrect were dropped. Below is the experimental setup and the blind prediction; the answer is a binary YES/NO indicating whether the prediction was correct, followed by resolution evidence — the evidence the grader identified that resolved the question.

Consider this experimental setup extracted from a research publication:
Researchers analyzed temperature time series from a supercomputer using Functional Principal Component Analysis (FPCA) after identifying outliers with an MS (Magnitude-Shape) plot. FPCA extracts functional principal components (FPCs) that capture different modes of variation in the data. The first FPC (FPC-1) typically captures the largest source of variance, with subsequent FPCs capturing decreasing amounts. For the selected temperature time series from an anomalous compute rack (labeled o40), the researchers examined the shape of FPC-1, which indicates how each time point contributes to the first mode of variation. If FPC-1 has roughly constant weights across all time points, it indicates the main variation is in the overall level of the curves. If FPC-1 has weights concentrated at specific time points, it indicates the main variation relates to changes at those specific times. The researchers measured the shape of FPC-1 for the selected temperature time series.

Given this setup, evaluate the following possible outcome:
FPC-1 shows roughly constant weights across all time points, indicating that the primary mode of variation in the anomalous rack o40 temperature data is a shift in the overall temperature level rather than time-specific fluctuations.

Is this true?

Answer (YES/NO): YES